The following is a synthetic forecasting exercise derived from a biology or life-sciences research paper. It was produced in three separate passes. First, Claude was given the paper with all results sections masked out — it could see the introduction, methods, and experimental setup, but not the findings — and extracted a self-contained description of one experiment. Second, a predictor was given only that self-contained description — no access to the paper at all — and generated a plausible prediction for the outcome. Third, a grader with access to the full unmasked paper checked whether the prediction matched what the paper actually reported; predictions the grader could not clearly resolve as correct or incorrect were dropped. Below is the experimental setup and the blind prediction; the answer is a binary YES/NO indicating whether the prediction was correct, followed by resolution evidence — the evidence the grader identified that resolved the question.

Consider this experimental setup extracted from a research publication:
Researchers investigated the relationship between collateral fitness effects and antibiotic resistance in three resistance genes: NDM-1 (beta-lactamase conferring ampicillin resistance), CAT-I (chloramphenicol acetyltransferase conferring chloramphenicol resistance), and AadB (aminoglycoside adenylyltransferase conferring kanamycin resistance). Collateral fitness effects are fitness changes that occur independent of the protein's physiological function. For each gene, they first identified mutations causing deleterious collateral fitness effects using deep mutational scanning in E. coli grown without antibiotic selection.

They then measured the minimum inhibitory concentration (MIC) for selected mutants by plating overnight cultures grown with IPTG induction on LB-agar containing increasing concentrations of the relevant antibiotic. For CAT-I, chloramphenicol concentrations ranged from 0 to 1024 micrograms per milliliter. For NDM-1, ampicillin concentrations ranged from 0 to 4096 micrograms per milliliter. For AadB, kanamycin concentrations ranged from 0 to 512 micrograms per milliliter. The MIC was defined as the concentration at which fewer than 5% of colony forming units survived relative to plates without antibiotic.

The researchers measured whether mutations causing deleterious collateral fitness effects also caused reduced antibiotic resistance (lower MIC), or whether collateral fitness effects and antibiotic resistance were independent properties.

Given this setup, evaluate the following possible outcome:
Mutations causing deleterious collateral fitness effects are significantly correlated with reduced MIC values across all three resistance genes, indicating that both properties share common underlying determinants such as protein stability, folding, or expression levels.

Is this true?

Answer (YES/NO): NO